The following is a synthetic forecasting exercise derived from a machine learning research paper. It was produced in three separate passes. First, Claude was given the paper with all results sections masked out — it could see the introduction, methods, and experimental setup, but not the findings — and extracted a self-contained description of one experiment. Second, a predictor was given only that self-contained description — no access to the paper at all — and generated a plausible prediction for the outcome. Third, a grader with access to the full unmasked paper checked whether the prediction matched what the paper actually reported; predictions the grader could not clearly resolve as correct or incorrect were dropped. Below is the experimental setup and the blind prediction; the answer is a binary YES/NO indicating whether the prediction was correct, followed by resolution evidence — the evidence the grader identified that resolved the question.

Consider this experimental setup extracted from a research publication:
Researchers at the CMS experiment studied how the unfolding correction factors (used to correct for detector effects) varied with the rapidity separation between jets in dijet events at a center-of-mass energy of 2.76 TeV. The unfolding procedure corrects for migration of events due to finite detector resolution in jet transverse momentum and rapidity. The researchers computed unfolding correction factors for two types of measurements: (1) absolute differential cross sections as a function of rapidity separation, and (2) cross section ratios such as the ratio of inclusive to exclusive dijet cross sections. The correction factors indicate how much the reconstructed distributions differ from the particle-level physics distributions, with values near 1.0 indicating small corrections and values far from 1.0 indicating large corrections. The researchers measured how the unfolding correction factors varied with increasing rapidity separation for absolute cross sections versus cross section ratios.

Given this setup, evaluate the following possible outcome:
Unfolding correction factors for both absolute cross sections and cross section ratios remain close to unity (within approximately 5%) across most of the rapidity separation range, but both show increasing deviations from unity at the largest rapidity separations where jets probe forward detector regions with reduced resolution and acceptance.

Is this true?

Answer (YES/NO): NO